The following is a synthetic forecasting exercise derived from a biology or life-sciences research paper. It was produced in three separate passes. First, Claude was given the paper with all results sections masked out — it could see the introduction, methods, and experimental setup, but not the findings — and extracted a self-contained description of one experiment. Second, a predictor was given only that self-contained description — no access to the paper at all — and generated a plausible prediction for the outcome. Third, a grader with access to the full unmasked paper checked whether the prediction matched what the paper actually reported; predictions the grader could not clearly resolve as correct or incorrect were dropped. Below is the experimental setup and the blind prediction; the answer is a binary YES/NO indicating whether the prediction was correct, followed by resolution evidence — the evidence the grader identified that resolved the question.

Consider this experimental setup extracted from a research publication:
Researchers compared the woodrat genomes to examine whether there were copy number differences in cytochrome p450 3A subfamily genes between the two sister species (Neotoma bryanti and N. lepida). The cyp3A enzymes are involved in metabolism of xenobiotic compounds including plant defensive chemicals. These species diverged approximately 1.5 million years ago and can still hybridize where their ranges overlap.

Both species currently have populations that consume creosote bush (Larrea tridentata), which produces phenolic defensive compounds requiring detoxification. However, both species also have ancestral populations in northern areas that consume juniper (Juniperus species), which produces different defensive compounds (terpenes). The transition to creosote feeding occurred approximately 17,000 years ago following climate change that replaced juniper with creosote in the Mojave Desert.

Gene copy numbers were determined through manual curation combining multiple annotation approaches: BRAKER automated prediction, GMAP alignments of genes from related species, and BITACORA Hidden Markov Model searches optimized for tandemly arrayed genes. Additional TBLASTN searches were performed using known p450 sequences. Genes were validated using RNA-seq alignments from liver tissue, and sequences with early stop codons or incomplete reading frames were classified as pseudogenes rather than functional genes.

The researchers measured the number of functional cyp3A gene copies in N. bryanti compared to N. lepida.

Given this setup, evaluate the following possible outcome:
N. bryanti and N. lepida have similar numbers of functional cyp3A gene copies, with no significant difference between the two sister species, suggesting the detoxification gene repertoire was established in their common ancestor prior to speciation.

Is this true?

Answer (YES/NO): NO